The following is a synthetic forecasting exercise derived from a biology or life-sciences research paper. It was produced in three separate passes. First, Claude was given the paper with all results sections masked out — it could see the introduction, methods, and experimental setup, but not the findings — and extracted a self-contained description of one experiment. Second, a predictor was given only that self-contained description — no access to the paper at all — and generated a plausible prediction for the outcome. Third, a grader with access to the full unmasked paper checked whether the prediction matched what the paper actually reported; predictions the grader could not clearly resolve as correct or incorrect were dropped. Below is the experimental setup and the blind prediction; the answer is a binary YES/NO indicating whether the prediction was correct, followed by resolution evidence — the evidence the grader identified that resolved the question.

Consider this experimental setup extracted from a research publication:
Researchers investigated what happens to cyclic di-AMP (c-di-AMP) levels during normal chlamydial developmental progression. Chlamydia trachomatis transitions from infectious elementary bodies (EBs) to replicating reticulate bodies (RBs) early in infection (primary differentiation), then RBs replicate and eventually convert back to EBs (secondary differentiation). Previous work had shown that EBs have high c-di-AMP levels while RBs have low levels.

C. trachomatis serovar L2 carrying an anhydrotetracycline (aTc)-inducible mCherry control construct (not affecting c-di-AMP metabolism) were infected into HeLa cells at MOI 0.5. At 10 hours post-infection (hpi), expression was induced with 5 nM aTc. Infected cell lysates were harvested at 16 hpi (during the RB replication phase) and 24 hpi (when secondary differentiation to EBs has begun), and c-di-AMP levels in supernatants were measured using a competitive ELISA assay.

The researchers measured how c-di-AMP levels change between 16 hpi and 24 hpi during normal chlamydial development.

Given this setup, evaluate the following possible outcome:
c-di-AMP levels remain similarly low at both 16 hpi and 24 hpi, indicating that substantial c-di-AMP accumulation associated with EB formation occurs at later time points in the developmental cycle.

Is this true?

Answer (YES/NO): NO